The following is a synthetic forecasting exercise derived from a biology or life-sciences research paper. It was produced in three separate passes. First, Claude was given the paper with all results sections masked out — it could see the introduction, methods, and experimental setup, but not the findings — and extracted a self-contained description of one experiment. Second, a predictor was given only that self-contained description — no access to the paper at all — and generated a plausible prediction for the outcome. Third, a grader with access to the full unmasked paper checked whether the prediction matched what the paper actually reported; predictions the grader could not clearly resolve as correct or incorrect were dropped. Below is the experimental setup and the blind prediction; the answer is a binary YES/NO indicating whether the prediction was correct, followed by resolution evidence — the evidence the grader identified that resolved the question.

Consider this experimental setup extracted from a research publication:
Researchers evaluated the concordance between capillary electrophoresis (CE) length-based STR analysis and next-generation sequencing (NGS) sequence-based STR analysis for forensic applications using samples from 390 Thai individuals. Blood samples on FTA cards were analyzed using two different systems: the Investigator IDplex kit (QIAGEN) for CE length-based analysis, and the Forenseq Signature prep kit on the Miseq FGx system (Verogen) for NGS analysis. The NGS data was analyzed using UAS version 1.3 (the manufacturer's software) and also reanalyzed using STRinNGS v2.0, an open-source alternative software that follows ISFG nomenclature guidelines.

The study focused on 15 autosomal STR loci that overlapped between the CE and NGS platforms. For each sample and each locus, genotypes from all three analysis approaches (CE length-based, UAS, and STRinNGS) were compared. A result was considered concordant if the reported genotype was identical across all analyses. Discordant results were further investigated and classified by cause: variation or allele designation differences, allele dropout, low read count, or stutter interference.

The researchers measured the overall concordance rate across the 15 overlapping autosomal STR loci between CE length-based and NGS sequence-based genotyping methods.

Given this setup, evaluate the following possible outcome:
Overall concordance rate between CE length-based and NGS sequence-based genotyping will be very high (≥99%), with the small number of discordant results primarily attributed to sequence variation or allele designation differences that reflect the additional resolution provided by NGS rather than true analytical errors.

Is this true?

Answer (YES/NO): NO